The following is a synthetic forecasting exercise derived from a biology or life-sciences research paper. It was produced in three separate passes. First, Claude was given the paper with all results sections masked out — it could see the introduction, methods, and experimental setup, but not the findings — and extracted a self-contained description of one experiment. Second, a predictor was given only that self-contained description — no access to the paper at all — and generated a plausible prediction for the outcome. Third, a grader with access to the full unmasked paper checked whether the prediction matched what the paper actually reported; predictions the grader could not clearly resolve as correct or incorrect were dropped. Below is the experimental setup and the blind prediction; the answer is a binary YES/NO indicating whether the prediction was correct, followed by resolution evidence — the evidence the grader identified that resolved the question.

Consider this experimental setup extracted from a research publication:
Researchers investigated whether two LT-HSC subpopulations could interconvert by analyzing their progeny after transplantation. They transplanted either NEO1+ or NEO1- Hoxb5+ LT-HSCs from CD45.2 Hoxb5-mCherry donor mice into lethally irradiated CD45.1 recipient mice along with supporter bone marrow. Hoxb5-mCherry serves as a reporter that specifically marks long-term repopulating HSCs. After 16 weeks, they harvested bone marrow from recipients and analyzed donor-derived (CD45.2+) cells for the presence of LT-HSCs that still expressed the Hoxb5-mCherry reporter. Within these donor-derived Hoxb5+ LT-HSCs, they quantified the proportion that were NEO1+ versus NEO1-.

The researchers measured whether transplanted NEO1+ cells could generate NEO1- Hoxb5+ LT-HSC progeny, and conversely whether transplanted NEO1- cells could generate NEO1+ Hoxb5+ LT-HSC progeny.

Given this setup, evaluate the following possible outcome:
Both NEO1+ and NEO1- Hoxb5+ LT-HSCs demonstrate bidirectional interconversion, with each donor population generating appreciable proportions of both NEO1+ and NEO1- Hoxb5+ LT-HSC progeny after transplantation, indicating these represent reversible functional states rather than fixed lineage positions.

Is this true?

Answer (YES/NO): NO